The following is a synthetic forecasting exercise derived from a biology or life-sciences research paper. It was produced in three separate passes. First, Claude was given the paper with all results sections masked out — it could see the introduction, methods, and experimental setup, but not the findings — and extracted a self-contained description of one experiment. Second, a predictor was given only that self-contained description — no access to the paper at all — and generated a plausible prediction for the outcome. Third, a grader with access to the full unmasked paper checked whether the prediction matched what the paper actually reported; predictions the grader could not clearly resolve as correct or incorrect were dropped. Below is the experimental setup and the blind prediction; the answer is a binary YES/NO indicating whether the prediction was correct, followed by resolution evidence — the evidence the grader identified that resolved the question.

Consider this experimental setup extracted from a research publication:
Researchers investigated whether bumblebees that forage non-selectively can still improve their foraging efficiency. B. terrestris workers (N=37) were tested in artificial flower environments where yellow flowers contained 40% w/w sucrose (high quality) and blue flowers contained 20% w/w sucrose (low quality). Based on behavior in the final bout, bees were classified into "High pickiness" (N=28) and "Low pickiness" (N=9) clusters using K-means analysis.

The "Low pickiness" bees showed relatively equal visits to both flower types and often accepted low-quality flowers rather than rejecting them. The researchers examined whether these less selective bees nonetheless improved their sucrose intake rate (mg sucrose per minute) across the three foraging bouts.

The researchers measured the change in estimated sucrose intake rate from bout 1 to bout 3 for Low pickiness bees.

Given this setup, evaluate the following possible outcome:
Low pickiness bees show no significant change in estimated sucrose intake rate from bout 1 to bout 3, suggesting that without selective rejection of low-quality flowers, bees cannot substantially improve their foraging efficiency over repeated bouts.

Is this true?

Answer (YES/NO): NO